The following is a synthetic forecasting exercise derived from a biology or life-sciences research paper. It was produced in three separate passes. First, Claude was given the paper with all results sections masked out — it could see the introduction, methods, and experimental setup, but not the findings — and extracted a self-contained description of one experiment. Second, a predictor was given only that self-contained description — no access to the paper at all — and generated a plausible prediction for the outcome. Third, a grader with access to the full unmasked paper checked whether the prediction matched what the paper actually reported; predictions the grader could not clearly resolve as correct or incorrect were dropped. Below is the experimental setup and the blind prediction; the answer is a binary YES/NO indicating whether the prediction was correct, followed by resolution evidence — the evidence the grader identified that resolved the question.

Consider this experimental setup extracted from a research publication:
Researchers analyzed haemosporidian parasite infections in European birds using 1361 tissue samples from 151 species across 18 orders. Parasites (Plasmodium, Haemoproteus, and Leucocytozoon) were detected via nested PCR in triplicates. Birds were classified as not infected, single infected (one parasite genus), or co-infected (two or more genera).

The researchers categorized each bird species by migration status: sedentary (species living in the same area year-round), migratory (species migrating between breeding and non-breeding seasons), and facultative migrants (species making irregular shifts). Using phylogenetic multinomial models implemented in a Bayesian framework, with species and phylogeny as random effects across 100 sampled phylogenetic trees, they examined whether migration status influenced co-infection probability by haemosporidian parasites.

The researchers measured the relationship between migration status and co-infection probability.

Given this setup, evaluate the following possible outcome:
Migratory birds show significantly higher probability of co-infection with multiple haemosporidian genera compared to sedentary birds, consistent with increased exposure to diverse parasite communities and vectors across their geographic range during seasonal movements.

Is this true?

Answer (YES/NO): YES